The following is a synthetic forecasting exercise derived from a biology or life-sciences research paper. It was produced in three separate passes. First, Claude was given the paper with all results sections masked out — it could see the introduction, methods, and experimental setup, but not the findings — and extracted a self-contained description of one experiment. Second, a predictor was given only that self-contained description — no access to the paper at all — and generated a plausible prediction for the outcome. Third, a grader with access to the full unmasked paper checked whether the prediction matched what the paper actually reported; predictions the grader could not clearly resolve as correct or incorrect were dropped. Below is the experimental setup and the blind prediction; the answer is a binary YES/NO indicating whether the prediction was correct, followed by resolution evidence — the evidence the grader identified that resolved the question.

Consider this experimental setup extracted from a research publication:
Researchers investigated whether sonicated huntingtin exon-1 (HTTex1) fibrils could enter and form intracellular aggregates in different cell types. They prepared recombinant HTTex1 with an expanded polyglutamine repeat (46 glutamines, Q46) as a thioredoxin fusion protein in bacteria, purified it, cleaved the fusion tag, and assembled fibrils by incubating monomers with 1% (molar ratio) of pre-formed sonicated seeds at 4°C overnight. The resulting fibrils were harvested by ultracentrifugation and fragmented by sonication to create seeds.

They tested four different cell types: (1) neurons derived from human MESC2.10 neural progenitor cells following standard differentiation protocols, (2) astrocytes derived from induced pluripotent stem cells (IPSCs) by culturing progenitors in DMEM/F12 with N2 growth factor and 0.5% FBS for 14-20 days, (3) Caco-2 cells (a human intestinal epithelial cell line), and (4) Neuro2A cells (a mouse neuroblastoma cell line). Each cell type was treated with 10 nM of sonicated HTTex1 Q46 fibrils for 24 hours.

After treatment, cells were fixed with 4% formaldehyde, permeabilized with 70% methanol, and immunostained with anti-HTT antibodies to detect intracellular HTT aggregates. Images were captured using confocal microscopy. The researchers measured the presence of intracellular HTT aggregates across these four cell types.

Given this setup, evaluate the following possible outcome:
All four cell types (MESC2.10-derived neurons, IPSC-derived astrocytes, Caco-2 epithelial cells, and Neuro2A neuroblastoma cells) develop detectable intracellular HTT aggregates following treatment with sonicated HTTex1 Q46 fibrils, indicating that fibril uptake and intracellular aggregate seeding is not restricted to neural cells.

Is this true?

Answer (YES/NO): NO